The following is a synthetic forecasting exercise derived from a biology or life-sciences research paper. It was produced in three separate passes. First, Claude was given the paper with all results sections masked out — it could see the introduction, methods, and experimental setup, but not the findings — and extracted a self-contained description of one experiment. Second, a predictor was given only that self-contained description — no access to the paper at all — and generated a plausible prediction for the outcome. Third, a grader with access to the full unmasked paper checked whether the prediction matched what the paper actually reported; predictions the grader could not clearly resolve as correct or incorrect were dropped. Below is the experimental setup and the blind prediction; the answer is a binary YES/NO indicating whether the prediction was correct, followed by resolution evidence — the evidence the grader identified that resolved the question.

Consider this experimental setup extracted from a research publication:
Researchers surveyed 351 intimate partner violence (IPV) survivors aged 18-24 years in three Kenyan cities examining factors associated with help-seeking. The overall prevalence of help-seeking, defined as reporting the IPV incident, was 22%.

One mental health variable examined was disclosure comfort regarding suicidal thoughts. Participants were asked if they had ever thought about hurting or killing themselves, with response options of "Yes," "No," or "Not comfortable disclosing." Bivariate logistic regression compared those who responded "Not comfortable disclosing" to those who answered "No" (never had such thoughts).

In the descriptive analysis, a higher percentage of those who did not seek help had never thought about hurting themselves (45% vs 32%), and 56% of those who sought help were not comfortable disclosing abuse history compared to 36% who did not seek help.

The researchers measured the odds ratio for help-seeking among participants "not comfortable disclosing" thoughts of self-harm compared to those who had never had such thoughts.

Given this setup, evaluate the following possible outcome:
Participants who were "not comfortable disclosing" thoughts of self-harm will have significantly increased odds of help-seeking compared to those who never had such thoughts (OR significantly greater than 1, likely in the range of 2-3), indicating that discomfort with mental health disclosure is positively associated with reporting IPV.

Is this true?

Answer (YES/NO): YES